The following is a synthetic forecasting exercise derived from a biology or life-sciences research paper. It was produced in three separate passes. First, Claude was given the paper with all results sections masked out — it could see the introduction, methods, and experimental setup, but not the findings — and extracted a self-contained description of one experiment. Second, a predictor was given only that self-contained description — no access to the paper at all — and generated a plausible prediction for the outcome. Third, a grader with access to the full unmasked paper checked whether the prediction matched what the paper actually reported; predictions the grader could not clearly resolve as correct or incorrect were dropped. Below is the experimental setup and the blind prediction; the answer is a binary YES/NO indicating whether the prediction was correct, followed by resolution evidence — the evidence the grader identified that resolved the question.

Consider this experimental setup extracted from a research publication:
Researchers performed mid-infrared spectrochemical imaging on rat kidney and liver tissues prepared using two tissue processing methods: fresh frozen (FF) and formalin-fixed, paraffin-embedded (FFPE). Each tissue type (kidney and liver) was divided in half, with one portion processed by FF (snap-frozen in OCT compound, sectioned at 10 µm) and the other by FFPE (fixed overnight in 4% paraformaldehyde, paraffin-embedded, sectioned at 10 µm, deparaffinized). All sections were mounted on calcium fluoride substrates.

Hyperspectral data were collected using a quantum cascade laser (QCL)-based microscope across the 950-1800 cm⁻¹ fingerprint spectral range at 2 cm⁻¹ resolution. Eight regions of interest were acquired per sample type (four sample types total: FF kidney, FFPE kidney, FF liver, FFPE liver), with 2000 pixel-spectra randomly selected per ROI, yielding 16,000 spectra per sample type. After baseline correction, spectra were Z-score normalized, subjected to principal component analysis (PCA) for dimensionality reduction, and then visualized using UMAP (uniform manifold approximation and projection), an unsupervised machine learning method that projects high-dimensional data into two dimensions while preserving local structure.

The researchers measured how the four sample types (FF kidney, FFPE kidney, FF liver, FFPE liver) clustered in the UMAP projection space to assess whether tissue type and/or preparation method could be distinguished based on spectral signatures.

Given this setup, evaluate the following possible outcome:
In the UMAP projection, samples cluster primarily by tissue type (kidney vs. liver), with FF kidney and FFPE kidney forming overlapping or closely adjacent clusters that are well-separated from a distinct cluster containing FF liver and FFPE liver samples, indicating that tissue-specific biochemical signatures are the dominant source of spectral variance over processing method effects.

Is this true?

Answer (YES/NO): NO